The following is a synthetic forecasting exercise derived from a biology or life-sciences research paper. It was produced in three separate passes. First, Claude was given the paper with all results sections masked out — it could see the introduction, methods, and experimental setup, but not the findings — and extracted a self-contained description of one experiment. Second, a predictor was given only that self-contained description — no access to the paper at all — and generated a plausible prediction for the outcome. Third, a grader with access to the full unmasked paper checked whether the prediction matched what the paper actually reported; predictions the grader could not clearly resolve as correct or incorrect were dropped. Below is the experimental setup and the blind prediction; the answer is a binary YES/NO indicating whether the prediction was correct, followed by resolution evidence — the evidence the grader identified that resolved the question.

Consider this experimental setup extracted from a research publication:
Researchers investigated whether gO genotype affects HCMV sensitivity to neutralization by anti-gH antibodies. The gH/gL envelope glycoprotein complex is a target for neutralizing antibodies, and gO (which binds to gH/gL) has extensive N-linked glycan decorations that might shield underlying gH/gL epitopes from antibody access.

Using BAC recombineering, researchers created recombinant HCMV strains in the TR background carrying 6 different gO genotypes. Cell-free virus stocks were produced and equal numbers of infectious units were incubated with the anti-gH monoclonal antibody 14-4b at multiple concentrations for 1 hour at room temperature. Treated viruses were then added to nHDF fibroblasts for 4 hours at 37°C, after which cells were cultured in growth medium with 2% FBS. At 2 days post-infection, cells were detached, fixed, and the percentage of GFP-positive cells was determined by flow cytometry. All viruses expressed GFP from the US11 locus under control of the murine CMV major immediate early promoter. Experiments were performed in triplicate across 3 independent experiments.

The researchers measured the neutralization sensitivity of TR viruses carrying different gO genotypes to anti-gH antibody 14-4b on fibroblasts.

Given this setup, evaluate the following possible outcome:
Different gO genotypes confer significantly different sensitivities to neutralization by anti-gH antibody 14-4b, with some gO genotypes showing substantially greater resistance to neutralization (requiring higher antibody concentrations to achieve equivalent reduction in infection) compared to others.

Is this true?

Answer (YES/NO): YES